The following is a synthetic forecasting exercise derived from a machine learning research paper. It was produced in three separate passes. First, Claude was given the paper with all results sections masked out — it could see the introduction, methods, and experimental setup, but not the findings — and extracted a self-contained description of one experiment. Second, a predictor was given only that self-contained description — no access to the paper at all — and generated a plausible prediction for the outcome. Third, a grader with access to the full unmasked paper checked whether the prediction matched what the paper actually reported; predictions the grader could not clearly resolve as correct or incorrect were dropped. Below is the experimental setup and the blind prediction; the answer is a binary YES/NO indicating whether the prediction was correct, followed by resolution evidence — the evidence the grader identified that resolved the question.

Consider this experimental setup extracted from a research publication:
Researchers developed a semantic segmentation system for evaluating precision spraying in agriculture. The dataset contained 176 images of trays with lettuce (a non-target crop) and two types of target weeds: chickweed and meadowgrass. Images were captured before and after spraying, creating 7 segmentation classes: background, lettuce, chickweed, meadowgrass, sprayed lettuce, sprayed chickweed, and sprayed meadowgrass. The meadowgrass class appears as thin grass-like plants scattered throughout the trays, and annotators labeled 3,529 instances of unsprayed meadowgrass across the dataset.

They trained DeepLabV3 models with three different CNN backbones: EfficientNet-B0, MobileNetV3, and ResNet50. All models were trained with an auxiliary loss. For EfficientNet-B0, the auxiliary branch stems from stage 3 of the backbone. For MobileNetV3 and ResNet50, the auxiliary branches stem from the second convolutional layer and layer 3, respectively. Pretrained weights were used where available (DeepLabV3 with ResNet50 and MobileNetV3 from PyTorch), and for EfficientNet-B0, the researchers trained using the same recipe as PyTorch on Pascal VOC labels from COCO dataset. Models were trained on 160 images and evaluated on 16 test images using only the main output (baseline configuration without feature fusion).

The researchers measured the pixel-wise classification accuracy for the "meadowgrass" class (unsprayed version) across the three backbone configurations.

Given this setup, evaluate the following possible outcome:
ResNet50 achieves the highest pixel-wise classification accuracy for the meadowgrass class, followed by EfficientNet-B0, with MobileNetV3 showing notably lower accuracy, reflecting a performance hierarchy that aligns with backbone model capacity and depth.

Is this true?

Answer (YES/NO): YES